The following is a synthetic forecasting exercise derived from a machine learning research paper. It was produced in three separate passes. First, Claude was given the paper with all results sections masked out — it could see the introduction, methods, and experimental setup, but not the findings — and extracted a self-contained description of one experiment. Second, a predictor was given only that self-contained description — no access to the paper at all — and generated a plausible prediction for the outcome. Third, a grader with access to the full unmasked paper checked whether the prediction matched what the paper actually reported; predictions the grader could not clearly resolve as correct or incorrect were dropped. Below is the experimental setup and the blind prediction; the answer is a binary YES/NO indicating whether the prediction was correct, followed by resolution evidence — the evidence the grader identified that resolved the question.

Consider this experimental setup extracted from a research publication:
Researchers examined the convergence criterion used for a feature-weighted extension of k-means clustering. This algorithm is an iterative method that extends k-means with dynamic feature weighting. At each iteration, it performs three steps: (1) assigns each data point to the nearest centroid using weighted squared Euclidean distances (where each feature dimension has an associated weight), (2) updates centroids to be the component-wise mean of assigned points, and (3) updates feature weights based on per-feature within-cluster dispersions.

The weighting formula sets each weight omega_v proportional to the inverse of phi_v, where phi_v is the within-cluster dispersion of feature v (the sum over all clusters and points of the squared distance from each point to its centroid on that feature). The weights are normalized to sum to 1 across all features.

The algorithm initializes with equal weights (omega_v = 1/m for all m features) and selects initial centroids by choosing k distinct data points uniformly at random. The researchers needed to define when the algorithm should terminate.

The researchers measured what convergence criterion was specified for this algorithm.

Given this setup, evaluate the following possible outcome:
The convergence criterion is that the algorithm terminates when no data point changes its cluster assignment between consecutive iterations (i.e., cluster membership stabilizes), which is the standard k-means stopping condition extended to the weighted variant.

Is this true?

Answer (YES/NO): YES